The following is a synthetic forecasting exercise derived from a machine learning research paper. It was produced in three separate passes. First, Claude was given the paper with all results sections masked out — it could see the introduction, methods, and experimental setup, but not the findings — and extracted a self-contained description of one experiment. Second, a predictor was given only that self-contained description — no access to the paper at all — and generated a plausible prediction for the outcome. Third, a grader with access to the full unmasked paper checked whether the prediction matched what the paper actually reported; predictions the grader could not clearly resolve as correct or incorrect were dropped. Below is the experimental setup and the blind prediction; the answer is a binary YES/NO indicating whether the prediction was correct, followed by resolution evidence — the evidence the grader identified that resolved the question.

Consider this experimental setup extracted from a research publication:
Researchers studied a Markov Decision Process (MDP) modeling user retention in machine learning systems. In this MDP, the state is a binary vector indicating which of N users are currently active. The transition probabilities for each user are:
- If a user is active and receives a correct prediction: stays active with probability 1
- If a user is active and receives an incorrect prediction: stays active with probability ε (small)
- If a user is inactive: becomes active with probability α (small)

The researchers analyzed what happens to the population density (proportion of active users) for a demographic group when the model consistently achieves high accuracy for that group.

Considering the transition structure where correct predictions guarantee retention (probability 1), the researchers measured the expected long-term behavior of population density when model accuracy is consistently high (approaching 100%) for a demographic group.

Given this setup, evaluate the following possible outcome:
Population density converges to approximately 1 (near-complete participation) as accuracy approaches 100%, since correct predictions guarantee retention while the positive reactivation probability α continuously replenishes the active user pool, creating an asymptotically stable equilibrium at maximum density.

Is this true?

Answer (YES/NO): YES